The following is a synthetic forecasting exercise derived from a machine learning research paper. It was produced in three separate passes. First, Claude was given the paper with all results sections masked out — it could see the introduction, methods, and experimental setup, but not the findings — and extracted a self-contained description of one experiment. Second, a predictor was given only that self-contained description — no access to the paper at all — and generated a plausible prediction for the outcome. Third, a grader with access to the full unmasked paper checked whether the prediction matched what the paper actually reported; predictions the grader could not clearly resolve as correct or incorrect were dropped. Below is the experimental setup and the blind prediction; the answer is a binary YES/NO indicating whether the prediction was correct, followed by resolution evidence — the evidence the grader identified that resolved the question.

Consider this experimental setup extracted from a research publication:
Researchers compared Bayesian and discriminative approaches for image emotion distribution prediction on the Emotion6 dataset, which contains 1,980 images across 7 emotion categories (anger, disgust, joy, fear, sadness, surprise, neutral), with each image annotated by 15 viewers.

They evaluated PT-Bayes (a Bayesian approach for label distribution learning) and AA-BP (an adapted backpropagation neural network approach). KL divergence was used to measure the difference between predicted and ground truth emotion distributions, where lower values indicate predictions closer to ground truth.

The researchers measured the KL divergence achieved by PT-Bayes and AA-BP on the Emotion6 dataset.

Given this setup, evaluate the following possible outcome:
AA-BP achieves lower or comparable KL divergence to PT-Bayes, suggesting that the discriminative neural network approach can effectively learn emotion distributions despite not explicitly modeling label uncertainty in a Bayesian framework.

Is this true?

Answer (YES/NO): YES